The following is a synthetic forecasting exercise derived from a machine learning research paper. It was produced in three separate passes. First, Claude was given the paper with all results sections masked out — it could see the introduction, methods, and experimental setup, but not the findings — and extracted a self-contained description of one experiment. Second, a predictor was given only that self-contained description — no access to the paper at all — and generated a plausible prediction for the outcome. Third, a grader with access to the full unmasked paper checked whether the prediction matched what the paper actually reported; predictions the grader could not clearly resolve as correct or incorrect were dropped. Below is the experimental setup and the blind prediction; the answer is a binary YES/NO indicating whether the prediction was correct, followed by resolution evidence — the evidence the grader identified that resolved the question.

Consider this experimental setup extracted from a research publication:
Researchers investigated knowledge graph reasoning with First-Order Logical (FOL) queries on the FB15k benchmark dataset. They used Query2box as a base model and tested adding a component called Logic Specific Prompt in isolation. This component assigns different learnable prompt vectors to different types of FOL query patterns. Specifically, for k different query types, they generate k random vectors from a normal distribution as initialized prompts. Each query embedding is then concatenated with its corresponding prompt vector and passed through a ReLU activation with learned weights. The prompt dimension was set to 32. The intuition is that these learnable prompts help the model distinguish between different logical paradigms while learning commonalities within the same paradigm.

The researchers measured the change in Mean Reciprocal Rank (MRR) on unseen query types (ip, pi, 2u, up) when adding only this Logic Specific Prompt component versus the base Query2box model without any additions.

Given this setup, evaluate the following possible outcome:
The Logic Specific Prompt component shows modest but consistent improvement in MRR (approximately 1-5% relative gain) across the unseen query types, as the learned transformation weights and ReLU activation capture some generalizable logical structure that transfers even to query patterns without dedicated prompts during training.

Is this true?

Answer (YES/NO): NO